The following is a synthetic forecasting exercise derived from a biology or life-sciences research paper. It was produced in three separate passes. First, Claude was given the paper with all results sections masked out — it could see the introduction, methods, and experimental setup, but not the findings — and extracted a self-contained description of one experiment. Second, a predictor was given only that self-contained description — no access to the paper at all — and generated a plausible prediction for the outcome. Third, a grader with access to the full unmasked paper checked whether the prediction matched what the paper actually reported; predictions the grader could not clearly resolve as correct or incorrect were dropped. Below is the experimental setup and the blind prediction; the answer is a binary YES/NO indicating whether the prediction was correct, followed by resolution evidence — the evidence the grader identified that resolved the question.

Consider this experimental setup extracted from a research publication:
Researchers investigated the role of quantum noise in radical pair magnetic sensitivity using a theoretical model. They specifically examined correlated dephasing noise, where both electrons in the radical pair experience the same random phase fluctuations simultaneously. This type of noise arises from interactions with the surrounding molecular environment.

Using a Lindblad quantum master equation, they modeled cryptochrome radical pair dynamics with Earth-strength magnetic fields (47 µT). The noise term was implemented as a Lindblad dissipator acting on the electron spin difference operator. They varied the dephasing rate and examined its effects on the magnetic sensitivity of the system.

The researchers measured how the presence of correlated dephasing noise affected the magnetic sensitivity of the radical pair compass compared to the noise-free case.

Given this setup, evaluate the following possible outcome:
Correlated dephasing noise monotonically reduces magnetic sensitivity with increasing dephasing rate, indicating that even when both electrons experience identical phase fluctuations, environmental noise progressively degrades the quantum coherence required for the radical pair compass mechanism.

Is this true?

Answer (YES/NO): NO